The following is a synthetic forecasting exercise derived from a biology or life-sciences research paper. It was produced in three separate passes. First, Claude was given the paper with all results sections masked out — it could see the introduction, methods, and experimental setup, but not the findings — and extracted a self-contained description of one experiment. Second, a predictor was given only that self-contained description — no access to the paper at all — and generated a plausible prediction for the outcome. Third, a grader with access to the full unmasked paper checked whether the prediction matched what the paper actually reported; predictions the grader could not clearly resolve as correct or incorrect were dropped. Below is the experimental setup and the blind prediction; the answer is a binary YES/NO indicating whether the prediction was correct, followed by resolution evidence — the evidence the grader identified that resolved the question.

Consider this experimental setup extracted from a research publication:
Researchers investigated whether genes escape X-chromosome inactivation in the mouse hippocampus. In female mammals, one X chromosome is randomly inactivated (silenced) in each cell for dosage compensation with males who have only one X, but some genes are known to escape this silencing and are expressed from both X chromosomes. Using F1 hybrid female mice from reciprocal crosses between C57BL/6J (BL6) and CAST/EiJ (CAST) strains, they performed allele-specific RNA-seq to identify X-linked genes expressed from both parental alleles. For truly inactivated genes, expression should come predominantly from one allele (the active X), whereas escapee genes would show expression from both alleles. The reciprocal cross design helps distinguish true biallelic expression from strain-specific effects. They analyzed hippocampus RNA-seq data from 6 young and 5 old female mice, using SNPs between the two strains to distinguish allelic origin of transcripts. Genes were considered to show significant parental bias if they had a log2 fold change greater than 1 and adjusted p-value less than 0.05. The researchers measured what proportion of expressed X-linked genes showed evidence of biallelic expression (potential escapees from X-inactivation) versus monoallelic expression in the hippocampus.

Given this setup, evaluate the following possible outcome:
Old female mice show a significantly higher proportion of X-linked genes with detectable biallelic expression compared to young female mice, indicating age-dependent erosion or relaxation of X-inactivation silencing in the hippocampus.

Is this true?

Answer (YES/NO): NO